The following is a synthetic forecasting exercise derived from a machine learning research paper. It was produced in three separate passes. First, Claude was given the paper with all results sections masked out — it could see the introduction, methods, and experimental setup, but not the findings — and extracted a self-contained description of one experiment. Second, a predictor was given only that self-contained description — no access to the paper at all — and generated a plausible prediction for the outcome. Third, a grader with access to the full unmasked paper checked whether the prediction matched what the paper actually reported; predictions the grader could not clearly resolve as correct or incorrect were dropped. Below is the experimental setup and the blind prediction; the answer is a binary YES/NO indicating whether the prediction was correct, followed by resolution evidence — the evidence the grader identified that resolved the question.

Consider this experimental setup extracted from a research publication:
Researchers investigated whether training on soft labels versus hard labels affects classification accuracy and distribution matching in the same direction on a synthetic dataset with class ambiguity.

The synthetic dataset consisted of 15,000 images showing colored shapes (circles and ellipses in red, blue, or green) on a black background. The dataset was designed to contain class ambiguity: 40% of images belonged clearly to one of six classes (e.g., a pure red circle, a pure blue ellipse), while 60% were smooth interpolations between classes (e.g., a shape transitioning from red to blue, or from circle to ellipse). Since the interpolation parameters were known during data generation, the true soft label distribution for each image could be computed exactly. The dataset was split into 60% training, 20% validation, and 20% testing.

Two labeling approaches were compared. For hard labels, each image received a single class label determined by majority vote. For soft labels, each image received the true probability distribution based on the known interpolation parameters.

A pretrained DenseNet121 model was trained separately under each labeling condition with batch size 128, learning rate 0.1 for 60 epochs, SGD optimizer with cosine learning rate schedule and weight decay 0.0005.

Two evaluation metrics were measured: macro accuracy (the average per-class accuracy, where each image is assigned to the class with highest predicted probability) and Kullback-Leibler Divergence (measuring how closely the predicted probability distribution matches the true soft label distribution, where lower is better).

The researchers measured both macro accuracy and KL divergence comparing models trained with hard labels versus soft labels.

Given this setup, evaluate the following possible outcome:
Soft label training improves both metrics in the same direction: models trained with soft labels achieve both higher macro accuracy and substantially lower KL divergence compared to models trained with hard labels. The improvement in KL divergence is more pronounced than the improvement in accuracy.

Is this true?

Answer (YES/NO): YES